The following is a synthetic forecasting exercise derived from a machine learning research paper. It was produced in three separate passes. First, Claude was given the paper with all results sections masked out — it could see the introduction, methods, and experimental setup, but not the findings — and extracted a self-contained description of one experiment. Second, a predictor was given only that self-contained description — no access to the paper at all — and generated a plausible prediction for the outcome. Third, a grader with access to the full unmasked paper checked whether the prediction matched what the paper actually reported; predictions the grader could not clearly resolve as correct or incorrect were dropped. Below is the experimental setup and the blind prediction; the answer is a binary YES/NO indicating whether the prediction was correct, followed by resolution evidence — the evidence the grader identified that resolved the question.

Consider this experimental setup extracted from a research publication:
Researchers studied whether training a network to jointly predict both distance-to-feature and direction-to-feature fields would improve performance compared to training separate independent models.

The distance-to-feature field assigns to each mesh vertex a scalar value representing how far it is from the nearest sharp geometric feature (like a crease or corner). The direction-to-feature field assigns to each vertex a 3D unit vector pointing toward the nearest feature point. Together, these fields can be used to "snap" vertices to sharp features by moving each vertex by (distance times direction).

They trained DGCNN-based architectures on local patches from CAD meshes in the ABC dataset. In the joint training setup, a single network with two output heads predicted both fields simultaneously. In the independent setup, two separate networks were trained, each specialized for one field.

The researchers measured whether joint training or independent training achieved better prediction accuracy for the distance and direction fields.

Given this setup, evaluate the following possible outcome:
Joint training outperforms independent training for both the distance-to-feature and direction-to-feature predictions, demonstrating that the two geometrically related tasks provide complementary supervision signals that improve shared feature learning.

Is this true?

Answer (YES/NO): NO